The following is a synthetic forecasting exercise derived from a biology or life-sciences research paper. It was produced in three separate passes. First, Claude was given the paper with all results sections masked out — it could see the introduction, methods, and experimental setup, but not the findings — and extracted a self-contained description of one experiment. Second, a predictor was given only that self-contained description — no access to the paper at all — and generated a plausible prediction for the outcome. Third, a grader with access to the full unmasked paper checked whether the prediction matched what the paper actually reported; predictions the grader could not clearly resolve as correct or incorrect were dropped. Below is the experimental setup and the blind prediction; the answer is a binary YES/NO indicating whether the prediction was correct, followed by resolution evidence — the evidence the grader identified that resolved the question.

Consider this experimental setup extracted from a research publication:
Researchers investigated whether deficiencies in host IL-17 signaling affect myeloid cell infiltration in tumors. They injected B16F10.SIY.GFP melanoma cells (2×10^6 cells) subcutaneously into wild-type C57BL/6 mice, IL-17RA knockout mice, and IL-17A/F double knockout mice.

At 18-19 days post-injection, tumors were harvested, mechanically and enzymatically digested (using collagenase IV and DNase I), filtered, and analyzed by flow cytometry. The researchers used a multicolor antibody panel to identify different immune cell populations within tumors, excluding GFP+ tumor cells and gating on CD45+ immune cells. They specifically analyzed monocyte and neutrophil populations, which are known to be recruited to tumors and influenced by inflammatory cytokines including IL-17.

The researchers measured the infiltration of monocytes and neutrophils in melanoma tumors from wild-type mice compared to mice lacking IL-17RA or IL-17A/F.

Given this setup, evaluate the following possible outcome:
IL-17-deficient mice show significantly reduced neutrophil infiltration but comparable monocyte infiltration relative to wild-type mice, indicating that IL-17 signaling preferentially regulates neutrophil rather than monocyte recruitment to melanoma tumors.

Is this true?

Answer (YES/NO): NO